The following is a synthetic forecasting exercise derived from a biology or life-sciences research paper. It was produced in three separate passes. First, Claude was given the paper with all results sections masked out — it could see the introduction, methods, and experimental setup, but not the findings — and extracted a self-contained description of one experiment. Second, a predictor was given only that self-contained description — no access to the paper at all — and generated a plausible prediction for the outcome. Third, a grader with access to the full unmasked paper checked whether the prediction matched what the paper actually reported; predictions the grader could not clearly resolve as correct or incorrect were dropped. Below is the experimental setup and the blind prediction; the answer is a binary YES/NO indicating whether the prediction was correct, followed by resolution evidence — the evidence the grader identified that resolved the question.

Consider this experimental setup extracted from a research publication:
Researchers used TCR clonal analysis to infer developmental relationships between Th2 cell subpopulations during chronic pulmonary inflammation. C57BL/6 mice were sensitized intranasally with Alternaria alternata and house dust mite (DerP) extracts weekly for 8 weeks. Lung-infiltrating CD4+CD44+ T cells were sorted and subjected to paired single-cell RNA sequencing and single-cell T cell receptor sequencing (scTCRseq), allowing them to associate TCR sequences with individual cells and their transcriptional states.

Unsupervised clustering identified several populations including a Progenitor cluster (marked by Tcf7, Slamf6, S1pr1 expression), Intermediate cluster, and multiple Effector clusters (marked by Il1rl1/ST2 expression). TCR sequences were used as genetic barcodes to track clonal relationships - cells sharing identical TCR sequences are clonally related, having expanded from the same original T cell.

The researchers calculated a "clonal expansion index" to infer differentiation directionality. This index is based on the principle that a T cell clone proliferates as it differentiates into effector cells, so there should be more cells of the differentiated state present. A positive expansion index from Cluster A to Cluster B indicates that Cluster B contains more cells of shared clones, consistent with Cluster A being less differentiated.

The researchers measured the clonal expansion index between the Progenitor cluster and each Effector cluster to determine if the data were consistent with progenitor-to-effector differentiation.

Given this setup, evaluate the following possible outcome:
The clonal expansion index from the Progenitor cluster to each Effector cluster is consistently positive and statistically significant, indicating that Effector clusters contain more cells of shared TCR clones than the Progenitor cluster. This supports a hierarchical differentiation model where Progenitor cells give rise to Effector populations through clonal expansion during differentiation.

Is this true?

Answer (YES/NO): YES